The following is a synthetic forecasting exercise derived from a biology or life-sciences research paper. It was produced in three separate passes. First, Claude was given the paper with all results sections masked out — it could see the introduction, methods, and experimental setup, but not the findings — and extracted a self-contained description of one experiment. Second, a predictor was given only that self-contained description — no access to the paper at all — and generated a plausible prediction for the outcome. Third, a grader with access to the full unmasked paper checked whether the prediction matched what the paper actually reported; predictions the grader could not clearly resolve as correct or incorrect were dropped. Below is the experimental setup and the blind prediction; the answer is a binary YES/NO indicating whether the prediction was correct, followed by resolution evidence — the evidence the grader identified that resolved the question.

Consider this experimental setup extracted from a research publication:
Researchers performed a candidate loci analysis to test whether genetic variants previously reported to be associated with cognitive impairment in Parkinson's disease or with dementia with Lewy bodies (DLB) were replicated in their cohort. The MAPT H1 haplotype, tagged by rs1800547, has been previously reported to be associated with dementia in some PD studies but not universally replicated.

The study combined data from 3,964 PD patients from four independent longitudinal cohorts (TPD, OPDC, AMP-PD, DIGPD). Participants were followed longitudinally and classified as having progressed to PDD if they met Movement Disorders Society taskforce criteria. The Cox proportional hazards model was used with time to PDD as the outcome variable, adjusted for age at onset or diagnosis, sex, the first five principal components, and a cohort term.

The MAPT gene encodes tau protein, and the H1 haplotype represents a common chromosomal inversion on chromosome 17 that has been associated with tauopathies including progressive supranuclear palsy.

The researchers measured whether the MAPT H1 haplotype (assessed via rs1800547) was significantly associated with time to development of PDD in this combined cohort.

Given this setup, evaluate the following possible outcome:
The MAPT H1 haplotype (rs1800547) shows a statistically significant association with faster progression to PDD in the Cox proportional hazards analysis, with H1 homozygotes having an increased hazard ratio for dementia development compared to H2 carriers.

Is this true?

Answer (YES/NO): NO